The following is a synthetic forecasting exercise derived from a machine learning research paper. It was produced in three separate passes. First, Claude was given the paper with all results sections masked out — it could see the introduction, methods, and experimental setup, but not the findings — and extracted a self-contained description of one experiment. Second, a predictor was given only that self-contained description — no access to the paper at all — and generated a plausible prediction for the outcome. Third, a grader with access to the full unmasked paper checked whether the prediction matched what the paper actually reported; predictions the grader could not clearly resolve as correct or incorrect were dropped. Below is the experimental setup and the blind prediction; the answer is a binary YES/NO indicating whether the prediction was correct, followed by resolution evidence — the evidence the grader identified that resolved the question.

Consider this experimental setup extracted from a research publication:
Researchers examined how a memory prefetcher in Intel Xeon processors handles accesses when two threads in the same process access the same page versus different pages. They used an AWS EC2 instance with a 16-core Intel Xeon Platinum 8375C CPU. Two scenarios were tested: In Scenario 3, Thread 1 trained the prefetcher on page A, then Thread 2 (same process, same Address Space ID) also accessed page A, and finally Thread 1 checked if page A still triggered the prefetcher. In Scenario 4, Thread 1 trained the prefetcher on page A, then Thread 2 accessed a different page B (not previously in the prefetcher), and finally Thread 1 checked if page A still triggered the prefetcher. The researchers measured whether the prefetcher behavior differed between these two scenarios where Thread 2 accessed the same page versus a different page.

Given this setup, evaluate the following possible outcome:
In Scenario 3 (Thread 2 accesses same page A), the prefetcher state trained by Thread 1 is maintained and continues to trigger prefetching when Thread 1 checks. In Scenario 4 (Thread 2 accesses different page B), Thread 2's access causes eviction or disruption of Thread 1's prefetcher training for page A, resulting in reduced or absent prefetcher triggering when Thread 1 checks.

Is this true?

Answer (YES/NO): YES